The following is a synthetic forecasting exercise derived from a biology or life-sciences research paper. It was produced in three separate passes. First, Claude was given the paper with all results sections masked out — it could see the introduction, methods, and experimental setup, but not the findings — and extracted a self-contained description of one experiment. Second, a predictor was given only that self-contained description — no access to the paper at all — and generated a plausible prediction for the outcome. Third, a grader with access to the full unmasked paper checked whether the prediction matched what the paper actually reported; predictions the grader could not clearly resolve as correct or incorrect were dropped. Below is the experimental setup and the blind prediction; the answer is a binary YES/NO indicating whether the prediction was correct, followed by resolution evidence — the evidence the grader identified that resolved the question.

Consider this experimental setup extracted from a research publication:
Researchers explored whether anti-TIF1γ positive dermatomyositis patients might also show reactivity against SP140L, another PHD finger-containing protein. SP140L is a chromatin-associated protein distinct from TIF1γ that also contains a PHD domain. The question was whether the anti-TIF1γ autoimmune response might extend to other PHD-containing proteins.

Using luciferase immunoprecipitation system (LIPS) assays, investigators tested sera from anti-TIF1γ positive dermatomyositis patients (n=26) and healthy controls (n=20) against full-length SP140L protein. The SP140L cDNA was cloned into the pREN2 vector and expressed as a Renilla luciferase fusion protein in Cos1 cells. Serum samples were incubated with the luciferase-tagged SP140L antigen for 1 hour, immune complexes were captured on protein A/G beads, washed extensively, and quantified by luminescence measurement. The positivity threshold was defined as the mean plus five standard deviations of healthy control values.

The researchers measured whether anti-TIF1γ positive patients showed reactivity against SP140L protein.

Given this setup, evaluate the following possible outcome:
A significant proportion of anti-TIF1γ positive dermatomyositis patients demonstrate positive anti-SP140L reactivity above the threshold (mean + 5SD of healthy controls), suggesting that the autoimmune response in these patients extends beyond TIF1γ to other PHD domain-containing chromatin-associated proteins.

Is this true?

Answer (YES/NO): NO